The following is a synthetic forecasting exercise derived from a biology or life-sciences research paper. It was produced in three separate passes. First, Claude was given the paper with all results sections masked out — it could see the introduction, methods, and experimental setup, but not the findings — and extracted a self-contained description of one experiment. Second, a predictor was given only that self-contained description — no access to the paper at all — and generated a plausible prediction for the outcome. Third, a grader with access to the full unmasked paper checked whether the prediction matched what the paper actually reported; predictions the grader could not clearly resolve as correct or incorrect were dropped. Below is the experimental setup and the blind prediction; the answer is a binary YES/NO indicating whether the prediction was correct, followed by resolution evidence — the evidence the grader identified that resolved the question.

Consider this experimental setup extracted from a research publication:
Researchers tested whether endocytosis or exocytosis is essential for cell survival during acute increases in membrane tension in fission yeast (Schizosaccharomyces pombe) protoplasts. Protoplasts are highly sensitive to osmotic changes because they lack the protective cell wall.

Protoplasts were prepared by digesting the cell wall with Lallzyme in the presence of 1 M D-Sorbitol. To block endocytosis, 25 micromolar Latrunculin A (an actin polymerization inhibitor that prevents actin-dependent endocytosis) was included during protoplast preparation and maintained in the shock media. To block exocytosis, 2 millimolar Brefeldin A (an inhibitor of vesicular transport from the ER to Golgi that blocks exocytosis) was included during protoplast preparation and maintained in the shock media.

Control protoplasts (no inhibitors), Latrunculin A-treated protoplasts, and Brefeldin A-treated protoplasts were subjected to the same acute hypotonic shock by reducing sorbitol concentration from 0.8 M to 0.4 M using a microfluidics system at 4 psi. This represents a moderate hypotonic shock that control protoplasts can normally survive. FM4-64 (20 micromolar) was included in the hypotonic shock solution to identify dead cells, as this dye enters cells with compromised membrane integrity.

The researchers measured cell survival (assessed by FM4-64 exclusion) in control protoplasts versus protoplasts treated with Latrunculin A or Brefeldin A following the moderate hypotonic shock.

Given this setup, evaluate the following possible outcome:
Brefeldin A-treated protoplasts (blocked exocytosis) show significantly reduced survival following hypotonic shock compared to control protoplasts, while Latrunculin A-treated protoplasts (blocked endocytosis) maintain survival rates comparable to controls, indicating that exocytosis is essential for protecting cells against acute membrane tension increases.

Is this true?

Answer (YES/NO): NO